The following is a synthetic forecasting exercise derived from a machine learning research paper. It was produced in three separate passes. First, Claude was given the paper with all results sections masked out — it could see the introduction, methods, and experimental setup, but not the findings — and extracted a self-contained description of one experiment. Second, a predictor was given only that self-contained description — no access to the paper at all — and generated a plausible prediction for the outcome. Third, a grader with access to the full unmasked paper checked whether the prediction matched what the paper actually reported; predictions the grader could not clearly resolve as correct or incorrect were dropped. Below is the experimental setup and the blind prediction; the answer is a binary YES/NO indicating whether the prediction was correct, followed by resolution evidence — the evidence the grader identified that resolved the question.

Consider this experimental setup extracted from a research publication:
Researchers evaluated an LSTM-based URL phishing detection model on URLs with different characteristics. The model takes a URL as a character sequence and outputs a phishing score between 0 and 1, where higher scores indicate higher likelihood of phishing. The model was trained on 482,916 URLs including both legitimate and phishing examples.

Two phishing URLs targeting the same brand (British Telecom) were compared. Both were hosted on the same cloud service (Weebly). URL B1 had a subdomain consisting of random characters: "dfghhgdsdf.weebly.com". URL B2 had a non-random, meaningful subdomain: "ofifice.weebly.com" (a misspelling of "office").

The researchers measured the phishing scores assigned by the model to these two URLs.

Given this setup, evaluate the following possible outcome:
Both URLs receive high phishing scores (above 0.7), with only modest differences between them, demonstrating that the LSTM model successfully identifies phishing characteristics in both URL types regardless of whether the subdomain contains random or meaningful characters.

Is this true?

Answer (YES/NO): NO